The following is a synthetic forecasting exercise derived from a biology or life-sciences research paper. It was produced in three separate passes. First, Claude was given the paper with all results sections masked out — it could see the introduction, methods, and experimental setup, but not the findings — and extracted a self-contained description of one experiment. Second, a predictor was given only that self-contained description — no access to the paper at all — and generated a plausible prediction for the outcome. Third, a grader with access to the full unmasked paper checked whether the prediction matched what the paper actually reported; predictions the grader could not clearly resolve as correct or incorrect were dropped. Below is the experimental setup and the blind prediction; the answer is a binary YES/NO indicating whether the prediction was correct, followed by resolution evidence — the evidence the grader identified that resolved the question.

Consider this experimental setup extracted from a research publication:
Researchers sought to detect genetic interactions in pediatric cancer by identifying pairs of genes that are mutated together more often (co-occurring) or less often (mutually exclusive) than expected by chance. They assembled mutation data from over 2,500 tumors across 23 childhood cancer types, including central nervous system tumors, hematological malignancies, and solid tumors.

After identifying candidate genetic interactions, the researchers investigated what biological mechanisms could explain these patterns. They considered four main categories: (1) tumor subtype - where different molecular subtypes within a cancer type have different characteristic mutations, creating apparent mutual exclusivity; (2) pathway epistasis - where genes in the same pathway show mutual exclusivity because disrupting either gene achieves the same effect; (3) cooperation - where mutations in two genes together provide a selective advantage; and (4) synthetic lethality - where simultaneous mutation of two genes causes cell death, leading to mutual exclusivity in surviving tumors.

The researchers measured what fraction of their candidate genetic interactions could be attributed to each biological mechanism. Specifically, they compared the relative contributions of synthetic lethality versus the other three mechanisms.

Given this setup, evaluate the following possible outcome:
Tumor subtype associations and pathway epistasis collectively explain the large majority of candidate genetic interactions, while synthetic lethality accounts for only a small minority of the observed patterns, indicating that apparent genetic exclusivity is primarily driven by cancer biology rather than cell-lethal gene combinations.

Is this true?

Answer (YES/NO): YES